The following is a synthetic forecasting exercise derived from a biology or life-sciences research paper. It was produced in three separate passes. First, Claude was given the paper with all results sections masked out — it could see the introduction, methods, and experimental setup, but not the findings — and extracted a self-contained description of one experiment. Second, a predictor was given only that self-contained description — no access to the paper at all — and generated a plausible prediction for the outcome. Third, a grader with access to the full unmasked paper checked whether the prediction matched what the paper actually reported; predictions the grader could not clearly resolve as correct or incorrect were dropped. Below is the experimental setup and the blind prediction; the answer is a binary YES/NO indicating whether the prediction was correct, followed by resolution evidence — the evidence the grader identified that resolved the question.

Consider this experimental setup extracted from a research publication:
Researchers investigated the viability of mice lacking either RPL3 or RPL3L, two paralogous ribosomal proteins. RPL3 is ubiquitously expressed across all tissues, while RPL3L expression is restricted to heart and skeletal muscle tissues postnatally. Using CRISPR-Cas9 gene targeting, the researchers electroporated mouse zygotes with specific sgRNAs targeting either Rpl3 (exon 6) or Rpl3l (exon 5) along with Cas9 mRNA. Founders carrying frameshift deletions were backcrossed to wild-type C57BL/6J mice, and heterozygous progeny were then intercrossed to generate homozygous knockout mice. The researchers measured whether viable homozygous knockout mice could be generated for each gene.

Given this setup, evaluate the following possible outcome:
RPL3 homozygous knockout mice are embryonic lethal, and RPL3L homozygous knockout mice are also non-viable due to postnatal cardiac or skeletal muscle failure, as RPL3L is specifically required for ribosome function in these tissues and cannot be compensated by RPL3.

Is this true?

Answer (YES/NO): NO